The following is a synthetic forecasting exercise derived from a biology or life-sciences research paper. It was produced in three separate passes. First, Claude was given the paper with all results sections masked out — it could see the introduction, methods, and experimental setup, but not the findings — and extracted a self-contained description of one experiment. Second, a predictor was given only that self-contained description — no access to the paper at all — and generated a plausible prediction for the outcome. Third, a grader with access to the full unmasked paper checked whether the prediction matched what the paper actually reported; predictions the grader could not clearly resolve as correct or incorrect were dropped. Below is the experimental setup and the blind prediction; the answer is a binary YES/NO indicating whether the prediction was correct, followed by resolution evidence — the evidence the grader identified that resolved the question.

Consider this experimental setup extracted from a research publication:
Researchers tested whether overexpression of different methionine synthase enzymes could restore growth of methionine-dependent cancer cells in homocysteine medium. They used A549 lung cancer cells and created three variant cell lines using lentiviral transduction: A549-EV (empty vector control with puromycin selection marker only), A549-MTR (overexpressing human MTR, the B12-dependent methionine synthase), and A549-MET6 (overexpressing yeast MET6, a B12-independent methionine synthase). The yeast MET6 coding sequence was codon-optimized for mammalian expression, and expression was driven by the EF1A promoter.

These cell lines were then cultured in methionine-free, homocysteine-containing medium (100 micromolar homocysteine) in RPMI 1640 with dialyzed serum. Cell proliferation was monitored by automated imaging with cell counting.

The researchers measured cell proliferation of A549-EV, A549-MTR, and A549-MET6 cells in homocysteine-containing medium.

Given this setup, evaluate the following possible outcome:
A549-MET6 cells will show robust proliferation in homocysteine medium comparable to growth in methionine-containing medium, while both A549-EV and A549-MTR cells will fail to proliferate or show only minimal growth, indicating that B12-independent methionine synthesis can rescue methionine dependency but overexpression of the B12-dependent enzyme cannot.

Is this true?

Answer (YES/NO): NO